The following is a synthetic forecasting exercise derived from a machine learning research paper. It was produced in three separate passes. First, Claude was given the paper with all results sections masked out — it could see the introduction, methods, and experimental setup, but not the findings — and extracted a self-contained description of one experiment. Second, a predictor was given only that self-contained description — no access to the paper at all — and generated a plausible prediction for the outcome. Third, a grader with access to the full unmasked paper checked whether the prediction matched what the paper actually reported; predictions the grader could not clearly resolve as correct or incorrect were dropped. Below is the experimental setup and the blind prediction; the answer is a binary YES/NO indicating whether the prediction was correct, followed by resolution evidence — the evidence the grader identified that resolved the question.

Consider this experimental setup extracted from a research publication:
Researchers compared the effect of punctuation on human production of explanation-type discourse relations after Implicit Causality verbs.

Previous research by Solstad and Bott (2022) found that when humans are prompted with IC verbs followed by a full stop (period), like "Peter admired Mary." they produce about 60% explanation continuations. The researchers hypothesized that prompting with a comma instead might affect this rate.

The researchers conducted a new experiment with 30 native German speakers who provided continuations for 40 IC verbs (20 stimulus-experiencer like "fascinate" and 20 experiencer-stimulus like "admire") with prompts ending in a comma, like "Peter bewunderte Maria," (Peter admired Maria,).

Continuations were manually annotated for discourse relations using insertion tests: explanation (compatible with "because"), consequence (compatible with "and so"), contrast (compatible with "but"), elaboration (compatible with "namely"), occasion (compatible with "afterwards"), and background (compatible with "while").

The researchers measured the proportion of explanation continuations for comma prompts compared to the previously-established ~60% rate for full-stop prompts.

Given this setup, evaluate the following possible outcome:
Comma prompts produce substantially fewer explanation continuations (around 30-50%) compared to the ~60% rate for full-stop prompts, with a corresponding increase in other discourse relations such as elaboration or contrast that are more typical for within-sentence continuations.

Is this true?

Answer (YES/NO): NO